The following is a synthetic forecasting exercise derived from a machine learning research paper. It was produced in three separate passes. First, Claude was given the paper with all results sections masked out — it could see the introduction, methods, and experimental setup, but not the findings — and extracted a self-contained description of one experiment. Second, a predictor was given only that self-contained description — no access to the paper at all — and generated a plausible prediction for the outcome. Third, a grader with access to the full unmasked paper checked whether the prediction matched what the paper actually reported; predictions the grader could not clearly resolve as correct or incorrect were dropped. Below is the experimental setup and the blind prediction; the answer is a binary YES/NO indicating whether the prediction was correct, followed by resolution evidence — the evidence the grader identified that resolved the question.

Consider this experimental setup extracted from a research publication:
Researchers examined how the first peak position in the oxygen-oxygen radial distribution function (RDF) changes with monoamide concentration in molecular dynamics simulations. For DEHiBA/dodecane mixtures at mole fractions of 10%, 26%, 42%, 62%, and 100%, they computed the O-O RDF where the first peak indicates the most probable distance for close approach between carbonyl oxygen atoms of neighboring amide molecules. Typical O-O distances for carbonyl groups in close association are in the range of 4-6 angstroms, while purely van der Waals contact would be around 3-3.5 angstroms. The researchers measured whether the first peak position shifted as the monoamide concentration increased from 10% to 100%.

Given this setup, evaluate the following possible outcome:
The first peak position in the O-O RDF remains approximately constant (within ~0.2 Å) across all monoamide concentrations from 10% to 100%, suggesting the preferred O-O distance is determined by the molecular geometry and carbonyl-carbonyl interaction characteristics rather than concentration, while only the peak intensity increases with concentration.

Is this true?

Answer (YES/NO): NO